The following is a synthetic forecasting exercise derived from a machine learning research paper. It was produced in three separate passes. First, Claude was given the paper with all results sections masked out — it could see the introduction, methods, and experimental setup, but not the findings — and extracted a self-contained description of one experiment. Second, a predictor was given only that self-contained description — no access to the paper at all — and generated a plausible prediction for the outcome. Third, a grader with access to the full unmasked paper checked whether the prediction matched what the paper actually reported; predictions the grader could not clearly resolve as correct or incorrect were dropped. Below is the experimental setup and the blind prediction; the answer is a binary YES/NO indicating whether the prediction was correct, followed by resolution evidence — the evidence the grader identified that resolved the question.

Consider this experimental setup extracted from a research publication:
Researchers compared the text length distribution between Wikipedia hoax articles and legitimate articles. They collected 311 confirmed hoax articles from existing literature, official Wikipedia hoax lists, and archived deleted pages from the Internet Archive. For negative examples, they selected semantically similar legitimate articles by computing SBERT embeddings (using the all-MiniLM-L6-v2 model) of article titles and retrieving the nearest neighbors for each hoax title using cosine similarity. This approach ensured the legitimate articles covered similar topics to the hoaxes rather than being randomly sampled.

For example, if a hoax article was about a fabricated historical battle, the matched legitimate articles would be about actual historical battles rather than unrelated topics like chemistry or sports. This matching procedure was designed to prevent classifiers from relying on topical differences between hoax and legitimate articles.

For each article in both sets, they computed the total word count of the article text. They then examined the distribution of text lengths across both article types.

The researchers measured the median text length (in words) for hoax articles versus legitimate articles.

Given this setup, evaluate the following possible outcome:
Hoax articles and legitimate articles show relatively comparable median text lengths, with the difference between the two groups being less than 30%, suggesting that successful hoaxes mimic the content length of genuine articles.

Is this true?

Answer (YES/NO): NO